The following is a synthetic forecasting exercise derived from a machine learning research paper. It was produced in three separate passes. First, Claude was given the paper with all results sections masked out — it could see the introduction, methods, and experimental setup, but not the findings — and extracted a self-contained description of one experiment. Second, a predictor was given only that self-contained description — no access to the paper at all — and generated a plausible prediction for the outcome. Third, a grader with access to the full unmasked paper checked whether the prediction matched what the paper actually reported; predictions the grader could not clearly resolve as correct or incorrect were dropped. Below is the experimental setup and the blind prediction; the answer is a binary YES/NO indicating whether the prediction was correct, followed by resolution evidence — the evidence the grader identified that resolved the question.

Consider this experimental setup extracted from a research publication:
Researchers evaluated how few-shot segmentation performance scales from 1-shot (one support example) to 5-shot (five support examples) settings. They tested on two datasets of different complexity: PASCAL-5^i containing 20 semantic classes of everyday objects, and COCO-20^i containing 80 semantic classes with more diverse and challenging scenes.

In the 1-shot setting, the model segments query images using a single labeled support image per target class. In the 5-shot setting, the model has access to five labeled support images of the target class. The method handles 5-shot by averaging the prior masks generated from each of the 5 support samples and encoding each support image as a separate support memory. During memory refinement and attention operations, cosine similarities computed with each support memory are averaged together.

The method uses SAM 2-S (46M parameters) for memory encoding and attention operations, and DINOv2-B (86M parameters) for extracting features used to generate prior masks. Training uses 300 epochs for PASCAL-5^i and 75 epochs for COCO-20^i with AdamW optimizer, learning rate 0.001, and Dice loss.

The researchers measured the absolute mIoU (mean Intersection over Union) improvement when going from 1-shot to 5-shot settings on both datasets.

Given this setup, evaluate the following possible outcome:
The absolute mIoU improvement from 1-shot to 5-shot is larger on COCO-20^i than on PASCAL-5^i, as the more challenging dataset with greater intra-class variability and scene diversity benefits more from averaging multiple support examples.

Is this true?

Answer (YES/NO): YES